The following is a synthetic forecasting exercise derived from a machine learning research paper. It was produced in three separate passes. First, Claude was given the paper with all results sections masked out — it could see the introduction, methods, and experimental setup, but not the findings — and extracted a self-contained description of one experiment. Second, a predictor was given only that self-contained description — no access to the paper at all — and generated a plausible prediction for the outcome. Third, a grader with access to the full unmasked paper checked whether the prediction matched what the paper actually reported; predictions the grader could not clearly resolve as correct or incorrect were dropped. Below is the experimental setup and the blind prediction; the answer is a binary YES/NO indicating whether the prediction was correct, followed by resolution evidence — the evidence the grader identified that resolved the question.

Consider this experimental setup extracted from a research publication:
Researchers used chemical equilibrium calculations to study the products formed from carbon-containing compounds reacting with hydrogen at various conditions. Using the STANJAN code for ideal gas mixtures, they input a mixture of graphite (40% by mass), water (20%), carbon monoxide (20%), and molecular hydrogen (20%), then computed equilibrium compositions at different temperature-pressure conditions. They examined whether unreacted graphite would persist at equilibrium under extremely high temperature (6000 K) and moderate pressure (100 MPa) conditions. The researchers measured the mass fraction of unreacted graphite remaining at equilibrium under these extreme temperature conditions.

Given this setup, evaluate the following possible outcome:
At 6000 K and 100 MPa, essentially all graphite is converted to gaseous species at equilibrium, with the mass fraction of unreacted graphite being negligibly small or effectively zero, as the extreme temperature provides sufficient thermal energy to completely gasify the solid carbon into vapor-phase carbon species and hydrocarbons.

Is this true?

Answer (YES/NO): NO